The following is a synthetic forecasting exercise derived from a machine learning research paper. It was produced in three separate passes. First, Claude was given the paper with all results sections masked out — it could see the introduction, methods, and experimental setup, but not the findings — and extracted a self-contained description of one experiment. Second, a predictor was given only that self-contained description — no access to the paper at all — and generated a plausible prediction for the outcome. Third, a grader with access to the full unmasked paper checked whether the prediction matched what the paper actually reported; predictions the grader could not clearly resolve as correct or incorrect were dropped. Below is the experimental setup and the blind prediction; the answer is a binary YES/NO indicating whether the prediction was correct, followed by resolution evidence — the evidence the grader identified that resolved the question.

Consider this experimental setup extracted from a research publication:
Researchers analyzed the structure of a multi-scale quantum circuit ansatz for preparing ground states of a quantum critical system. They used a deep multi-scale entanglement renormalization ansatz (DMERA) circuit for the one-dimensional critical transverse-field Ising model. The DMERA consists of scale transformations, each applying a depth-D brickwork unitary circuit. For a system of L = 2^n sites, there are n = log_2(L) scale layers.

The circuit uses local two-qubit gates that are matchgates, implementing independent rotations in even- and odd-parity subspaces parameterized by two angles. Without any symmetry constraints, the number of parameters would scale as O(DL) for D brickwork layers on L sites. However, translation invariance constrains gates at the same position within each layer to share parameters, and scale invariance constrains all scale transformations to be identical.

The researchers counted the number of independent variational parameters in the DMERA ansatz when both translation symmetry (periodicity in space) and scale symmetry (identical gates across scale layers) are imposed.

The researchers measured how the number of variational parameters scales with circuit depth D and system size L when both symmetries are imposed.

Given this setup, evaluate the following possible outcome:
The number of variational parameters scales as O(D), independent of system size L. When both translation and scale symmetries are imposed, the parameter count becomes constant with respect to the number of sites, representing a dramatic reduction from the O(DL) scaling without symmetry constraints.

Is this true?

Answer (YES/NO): YES